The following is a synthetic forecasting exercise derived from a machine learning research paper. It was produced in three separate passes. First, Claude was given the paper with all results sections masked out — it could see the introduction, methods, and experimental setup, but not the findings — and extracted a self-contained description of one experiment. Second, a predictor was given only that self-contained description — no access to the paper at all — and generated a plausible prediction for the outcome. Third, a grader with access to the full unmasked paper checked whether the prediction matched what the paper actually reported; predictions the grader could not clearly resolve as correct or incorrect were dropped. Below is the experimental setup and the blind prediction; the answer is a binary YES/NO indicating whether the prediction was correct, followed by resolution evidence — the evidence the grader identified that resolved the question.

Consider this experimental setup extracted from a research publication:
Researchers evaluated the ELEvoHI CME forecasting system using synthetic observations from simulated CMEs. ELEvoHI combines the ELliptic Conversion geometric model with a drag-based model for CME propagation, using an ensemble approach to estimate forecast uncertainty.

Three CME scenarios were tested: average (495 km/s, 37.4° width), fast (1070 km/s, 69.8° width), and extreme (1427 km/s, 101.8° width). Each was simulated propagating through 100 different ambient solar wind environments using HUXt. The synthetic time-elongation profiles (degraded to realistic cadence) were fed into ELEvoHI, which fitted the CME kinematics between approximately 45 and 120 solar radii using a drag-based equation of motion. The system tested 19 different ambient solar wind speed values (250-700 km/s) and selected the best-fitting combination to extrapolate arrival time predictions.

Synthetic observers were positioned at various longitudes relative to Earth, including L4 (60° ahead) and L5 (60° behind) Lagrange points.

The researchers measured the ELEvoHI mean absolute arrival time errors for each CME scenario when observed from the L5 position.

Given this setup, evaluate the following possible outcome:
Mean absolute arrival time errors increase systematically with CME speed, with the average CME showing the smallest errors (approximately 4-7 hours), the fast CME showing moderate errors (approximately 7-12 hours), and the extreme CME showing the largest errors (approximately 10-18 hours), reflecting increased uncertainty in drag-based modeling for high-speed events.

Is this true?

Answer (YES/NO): NO